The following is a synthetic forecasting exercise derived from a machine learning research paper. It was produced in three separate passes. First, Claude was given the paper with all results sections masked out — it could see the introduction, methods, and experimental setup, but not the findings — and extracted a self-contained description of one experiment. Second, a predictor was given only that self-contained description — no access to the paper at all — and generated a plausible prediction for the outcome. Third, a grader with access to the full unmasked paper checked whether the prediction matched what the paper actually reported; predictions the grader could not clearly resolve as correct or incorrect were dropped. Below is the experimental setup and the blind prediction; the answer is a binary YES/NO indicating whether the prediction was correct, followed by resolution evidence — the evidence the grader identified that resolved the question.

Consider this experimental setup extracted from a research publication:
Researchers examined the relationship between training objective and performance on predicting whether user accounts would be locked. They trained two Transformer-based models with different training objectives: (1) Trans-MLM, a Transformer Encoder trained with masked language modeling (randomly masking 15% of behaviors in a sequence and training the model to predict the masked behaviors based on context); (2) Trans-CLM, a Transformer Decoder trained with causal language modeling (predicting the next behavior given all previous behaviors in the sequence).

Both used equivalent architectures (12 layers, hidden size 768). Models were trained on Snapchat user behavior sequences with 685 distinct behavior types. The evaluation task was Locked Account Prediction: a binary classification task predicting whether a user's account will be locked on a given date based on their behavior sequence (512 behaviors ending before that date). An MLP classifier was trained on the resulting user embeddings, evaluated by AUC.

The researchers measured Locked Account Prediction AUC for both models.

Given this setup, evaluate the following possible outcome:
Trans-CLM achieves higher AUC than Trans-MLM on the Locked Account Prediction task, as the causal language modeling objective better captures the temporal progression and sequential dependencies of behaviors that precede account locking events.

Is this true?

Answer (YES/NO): NO